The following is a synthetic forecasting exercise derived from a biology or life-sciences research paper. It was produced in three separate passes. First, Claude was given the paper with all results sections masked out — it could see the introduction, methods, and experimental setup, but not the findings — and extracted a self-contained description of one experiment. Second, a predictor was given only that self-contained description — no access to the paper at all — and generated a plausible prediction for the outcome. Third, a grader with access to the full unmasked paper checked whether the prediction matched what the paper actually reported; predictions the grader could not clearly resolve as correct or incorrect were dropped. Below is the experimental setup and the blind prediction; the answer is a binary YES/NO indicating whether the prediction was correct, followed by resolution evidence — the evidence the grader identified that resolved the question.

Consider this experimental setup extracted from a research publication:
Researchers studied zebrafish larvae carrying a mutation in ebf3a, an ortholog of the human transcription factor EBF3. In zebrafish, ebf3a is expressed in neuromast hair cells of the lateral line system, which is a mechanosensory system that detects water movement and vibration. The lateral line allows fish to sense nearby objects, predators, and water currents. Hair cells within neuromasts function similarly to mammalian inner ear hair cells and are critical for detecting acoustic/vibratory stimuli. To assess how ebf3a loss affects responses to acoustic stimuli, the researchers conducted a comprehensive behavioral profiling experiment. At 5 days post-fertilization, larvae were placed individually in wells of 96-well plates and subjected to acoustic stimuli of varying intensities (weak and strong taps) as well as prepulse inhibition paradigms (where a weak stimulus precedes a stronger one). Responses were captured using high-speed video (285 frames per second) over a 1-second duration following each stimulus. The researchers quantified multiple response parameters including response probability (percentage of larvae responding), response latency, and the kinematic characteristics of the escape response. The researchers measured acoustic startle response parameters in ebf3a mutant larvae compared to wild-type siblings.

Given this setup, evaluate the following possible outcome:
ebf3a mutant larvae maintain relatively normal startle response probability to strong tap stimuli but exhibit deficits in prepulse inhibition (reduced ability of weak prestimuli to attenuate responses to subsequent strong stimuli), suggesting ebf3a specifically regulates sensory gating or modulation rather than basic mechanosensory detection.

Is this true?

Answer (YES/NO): NO